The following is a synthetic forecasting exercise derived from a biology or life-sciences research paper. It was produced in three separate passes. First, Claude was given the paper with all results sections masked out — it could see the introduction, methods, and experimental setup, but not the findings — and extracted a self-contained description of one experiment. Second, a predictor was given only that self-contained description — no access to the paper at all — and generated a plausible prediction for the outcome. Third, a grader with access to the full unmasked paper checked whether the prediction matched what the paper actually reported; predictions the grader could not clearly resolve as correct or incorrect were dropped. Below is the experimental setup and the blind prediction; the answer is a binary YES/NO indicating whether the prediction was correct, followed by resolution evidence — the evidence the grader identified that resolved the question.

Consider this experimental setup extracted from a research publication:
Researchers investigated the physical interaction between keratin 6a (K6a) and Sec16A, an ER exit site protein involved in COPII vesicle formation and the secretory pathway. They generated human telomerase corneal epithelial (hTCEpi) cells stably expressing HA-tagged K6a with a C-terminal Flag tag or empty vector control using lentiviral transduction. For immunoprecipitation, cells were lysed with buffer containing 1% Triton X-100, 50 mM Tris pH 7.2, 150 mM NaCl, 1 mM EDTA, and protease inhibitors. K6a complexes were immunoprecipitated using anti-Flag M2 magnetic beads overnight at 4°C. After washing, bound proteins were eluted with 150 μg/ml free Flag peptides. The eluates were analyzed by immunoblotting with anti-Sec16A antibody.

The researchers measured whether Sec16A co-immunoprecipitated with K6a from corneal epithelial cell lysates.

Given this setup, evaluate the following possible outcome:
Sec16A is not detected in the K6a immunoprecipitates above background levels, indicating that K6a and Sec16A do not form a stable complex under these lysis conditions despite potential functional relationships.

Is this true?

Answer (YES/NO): NO